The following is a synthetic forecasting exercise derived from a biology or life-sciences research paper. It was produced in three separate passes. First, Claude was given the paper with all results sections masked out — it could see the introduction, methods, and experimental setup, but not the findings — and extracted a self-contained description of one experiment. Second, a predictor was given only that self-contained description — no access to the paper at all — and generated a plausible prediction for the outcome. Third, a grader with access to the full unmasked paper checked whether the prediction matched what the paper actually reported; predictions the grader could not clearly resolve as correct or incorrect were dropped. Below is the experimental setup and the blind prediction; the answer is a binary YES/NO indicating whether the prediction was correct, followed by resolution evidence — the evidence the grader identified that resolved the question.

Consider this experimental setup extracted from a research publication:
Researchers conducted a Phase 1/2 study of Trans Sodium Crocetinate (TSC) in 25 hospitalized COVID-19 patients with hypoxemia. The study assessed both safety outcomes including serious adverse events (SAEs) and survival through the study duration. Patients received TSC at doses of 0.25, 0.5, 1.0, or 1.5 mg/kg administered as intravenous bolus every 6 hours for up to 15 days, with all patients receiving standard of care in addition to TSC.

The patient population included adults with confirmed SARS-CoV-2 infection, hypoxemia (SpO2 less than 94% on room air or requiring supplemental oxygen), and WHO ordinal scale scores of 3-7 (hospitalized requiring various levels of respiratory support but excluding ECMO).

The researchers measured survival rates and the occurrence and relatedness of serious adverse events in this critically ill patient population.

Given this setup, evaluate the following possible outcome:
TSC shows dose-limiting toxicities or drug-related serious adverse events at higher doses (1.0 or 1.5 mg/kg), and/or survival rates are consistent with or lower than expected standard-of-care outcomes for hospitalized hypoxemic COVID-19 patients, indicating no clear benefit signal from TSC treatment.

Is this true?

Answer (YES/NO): NO